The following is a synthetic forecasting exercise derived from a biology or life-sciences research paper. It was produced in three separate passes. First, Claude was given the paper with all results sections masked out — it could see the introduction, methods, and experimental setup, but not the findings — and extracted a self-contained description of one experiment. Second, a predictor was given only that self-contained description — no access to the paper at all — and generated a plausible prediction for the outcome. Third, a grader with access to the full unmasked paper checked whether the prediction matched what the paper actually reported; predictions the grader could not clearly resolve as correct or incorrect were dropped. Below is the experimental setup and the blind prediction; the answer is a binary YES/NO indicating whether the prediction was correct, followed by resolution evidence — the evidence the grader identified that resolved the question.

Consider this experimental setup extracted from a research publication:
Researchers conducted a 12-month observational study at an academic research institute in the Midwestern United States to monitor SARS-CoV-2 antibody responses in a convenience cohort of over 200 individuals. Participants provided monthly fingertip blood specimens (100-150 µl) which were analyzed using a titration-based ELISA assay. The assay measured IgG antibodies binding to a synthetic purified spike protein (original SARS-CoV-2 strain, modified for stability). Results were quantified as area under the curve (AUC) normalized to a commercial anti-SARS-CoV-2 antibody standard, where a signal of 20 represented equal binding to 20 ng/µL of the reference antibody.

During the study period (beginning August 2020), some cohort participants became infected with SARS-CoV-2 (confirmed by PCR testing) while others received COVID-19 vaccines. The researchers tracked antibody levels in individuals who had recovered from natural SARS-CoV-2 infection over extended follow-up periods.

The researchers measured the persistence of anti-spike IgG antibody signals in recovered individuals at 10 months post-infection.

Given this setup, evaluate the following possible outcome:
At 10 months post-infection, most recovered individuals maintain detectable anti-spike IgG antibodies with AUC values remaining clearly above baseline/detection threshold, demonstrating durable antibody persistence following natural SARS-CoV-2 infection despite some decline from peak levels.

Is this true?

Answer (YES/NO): NO